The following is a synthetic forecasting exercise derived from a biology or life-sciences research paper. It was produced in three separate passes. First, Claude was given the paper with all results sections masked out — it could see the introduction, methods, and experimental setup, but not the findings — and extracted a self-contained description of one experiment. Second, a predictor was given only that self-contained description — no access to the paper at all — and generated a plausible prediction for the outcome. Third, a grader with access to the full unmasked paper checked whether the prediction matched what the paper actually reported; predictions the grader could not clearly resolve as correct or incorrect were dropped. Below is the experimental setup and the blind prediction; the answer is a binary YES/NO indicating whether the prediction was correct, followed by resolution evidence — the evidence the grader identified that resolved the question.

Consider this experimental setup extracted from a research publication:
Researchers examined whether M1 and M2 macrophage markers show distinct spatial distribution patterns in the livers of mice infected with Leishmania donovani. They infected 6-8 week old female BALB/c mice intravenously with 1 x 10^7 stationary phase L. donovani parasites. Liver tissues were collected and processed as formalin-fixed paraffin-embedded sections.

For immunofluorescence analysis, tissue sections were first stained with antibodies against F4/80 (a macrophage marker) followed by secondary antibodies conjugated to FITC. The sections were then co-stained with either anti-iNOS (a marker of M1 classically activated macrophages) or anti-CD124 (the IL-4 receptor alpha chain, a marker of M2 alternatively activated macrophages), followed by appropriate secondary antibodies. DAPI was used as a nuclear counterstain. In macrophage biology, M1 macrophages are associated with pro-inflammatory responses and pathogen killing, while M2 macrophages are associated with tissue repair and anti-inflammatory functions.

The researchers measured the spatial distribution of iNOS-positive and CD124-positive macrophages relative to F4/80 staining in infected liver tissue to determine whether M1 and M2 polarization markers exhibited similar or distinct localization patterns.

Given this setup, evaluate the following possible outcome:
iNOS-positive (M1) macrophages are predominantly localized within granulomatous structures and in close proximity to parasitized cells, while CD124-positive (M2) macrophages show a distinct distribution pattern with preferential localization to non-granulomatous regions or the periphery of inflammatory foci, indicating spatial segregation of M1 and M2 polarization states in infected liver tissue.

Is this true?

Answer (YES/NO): YES